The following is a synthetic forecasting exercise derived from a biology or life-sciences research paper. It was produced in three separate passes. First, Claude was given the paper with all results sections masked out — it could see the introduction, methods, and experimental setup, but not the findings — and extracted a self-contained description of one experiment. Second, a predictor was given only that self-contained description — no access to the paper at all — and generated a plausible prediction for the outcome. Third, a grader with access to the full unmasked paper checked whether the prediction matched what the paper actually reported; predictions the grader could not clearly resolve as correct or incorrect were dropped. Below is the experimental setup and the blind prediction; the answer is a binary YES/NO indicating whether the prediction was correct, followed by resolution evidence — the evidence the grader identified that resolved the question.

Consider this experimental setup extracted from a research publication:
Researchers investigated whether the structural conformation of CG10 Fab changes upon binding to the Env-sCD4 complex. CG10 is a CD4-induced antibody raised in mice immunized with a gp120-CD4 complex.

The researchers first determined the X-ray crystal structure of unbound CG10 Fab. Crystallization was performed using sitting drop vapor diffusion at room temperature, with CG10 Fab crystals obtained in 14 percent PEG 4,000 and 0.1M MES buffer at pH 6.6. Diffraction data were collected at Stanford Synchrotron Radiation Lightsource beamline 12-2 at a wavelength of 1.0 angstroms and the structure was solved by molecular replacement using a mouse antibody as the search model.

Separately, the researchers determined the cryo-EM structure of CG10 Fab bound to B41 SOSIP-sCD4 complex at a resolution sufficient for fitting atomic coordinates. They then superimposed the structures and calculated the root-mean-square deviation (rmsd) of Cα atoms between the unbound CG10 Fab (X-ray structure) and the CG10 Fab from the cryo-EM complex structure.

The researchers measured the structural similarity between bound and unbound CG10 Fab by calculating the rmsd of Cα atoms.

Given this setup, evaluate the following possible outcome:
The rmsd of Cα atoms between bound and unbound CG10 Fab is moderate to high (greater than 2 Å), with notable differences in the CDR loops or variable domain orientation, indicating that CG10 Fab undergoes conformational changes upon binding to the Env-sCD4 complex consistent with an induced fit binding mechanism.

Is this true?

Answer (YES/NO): NO